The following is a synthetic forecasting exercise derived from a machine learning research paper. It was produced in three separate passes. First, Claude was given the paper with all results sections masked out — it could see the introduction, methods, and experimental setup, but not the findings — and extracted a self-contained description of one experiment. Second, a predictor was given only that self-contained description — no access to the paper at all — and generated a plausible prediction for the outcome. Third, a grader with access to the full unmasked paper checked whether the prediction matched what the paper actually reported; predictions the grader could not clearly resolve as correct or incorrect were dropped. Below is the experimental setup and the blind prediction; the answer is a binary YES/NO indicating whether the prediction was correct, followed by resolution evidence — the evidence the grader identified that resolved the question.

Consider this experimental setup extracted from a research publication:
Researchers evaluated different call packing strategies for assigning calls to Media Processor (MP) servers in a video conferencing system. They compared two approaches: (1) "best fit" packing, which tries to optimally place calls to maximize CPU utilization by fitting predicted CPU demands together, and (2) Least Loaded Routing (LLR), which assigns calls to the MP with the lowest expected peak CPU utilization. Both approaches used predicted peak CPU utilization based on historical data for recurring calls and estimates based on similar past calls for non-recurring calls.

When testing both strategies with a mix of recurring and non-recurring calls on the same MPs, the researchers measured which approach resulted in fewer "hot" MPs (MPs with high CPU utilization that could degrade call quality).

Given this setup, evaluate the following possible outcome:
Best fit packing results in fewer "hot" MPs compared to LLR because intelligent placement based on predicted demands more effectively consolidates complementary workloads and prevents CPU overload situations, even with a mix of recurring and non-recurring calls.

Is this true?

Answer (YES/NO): NO